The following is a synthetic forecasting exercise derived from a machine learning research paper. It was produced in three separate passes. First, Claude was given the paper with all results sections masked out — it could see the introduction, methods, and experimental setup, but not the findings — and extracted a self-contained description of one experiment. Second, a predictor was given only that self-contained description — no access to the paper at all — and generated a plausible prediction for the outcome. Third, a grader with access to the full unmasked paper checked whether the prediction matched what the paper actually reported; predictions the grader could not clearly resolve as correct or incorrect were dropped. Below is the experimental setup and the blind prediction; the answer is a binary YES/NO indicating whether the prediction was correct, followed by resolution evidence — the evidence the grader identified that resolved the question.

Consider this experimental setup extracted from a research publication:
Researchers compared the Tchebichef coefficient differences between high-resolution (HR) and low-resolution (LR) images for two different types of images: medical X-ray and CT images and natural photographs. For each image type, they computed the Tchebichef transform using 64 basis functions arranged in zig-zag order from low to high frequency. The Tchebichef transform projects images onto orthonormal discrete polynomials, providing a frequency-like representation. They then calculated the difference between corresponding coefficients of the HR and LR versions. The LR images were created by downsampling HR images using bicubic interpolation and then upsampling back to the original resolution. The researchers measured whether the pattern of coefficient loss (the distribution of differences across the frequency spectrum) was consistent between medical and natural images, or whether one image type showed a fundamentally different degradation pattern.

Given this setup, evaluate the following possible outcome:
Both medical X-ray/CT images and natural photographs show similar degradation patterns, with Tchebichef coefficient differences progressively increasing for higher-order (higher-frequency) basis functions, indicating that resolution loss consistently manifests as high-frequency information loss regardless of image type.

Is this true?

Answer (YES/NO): YES